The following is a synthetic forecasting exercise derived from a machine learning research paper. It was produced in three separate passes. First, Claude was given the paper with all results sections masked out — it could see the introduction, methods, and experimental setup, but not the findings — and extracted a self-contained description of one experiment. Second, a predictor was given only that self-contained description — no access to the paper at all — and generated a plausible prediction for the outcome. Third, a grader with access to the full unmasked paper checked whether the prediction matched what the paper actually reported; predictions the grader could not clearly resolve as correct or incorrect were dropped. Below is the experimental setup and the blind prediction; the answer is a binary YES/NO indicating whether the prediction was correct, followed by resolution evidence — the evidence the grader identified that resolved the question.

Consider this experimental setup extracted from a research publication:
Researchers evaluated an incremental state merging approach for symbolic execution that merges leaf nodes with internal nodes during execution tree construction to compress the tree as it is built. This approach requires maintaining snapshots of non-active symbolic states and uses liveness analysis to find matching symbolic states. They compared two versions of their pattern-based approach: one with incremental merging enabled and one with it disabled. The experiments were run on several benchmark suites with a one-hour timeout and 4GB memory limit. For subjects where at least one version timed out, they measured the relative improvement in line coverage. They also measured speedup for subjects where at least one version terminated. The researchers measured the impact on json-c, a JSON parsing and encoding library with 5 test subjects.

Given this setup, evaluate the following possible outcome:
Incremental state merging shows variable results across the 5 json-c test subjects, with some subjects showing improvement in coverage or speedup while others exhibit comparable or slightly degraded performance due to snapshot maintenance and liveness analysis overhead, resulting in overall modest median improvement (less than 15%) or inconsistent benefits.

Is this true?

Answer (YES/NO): NO